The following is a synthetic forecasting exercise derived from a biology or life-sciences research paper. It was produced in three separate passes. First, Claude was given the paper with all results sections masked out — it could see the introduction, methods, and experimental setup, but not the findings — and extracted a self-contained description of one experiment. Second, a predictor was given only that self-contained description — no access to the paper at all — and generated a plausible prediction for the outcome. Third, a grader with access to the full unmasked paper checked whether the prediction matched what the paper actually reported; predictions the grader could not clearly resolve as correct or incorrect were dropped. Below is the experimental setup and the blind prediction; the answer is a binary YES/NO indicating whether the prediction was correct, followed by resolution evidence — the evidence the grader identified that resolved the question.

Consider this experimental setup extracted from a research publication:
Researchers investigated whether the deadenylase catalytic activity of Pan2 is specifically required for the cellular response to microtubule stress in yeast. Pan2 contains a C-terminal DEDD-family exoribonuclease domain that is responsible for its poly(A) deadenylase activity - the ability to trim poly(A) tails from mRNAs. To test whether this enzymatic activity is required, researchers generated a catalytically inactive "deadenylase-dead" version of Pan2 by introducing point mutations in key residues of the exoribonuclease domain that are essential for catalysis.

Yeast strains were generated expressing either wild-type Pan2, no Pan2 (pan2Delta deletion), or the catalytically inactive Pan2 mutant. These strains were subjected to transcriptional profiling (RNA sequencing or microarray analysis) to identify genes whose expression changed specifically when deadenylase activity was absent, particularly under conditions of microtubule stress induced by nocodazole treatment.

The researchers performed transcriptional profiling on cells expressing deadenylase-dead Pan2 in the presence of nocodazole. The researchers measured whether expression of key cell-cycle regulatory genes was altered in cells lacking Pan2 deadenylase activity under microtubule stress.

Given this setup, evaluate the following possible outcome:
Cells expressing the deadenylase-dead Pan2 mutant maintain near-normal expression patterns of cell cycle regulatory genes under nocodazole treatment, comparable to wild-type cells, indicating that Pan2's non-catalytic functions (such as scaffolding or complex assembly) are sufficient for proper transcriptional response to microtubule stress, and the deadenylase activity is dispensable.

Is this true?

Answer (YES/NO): NO